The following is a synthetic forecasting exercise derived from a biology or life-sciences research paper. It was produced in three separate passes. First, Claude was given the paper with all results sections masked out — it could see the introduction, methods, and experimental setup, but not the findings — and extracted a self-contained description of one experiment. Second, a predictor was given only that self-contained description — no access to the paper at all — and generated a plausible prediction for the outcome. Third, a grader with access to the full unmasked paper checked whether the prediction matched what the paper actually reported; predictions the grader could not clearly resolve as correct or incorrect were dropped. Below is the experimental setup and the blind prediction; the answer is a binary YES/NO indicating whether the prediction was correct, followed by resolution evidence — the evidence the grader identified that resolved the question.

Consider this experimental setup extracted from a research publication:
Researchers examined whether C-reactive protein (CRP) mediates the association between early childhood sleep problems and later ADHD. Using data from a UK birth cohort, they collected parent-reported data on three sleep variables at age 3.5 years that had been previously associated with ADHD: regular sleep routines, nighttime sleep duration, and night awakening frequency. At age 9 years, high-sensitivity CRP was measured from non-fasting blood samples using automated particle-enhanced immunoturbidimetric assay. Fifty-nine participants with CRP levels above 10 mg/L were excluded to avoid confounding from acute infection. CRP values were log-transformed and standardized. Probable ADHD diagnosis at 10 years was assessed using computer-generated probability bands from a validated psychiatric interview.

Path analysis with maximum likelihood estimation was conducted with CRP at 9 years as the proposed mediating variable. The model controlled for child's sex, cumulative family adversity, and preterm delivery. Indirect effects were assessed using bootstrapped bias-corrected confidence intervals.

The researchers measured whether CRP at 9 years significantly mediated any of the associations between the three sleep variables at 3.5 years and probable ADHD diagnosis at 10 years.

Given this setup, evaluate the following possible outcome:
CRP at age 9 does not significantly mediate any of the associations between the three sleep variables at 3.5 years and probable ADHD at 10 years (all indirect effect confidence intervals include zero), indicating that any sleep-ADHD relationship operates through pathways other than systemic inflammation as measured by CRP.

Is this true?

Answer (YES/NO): YES